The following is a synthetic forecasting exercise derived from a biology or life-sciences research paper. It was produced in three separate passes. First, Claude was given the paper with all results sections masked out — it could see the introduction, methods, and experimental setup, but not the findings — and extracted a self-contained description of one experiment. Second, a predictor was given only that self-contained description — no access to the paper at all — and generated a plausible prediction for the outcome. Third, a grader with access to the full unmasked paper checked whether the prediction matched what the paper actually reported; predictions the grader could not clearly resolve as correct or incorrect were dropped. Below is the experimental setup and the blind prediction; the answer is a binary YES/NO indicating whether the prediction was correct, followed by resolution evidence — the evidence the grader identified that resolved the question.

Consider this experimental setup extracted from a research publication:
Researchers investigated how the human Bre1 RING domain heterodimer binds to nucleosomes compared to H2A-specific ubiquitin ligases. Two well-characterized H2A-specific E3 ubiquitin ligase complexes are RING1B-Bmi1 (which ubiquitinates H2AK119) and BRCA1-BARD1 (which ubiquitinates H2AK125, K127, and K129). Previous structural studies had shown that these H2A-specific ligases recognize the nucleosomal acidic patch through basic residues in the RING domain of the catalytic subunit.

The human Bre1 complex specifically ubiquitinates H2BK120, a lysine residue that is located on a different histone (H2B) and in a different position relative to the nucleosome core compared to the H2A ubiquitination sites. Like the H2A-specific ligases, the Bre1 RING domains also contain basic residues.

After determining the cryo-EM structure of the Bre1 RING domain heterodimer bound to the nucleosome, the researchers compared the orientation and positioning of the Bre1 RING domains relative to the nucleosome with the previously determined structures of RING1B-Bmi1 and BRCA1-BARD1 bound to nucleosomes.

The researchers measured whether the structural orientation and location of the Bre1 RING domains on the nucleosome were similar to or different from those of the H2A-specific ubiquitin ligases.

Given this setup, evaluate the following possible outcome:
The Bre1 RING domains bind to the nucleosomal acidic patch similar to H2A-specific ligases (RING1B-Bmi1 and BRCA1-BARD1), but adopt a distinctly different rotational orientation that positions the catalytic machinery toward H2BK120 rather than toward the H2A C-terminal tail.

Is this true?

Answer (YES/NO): YES